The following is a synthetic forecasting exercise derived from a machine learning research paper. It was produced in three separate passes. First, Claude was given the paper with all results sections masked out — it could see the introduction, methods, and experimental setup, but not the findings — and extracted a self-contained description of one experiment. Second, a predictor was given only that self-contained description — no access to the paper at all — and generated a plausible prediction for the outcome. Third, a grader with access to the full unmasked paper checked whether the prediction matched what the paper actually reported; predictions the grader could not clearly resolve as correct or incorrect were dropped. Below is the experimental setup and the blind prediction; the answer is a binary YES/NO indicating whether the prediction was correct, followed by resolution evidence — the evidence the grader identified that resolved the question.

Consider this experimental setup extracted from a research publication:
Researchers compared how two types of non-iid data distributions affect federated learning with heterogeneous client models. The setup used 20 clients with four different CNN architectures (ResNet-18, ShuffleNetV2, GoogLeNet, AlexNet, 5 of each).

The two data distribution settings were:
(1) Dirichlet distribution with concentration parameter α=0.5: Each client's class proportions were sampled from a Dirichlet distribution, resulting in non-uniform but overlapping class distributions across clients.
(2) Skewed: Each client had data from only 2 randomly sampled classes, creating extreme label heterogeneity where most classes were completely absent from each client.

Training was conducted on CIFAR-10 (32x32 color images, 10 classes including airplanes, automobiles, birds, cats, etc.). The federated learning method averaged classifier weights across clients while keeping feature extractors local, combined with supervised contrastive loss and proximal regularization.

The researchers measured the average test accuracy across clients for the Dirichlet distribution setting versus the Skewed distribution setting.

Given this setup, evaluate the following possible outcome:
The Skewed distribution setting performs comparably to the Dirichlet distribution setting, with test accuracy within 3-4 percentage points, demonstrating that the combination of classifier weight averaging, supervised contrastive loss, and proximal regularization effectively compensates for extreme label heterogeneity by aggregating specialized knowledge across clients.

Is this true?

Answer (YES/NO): NO